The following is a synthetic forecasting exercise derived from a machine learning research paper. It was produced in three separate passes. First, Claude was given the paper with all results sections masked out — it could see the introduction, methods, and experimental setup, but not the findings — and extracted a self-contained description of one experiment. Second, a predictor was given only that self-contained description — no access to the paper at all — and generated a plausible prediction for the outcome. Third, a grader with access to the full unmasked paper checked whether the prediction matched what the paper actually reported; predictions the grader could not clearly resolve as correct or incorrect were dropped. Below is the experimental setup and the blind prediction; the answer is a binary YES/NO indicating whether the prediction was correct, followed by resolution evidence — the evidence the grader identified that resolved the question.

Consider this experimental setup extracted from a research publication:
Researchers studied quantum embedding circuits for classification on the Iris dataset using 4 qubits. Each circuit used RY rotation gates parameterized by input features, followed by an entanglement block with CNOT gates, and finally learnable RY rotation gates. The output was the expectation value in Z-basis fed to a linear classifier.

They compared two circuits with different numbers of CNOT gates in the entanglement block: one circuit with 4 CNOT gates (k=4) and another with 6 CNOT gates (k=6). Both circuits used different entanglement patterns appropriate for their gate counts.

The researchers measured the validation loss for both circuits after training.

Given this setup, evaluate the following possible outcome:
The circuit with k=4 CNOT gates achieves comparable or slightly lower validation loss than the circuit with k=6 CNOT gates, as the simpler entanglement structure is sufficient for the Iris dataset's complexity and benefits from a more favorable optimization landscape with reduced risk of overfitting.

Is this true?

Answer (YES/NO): YES